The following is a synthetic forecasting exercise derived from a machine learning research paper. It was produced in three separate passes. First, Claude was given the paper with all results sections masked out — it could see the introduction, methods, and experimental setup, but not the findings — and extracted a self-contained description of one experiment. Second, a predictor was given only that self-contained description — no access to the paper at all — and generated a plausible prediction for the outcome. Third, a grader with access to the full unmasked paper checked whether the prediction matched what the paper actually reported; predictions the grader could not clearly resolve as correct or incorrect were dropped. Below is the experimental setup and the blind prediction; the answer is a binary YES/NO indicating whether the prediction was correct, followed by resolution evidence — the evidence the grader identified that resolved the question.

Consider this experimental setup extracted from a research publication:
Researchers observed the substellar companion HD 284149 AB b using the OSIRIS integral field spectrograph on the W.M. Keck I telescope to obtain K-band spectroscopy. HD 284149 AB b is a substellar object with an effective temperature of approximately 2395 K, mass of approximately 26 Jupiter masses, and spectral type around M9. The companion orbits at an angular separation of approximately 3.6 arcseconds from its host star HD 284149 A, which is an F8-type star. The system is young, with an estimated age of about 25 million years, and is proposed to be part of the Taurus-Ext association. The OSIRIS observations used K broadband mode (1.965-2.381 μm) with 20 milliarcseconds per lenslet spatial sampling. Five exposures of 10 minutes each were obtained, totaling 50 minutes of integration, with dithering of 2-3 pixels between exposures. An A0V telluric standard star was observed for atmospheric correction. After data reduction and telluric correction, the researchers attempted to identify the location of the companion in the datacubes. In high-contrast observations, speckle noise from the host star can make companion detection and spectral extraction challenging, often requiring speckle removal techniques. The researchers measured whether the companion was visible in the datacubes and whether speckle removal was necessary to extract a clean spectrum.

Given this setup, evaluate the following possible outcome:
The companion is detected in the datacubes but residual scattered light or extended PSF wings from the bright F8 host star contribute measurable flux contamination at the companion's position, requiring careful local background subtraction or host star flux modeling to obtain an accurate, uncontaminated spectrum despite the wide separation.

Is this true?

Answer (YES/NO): NO